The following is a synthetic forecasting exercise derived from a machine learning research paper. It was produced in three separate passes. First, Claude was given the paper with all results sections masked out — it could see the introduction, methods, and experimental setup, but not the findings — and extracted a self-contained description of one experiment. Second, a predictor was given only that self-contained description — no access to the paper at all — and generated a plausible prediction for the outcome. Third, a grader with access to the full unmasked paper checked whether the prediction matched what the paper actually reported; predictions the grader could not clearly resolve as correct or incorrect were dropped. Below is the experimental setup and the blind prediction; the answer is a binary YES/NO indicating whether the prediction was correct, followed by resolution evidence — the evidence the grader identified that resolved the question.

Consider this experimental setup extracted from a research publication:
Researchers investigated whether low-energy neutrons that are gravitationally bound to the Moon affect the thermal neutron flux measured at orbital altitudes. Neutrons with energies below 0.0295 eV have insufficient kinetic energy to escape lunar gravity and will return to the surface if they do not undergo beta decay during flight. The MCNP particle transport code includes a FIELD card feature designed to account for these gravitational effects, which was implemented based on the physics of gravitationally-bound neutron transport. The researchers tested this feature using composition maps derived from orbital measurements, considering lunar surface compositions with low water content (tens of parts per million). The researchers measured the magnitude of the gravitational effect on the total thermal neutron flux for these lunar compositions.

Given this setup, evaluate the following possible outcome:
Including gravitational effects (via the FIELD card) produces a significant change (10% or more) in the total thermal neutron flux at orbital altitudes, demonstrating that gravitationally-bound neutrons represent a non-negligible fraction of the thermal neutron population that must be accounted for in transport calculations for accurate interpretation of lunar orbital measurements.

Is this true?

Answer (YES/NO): NO